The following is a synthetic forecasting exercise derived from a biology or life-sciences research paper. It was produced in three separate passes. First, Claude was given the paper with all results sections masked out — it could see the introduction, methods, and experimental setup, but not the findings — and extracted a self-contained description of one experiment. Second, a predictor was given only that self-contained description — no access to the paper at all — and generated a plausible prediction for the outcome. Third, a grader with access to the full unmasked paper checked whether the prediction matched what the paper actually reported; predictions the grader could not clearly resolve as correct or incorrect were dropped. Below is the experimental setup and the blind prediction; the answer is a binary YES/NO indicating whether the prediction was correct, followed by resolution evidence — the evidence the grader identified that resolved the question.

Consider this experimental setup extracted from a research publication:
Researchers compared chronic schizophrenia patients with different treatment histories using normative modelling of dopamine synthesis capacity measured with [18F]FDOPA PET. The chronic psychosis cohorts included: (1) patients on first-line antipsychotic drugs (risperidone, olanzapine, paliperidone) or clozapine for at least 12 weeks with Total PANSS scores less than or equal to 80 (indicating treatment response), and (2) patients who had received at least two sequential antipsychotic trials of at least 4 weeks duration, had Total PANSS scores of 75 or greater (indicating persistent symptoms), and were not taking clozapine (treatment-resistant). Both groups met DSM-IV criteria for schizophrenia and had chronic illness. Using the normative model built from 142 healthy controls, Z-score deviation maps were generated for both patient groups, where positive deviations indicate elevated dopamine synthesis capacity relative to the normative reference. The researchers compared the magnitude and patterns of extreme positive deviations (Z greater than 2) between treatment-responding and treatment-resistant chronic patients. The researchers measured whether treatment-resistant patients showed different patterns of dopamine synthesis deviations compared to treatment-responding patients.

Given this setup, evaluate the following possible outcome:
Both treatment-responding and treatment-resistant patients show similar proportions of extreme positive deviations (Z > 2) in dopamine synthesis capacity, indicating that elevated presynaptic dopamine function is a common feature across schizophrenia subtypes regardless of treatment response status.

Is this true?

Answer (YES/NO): NO